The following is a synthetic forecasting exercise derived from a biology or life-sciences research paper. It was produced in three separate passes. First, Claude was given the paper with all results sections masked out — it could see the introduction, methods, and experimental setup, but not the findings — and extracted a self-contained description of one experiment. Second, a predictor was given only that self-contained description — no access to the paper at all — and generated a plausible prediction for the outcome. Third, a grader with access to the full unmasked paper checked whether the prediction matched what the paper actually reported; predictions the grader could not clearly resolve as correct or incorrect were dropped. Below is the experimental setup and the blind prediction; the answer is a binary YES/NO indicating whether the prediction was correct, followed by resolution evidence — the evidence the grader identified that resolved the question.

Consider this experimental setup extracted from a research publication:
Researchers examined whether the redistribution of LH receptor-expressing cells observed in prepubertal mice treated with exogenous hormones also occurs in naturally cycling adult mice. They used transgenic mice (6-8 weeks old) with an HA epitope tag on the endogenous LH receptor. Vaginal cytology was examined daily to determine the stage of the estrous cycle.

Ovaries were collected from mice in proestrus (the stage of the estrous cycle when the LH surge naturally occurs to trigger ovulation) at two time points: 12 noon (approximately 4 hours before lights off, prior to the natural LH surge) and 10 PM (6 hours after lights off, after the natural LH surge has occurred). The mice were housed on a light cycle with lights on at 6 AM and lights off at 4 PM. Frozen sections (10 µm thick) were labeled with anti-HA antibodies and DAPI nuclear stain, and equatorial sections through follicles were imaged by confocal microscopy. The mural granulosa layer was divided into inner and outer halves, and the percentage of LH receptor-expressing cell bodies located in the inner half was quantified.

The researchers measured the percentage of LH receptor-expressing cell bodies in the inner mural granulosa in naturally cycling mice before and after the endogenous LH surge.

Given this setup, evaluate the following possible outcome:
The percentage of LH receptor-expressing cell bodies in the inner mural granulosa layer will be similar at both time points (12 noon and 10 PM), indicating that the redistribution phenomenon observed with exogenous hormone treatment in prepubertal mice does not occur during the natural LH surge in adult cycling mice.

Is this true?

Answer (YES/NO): NO